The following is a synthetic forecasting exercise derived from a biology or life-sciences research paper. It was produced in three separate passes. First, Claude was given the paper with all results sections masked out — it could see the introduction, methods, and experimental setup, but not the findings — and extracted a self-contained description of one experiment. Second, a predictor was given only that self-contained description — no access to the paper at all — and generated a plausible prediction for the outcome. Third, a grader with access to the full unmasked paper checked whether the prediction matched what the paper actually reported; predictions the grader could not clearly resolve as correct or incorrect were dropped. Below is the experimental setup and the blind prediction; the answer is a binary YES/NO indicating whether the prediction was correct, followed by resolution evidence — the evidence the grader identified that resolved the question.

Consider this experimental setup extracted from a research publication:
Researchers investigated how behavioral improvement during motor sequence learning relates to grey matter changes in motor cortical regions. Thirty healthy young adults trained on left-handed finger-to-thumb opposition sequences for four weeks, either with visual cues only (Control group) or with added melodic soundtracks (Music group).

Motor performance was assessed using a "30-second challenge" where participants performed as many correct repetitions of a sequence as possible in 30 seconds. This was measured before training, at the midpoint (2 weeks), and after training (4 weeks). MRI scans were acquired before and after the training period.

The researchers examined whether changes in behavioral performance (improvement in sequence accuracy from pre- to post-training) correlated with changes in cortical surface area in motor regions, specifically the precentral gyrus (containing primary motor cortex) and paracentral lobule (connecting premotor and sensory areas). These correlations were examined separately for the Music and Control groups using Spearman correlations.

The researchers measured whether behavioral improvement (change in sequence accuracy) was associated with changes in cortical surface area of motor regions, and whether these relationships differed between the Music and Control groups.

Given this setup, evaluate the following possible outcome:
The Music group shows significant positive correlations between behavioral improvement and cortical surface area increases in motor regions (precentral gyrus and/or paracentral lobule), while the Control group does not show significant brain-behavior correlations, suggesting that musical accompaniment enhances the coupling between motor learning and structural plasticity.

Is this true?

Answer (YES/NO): NO